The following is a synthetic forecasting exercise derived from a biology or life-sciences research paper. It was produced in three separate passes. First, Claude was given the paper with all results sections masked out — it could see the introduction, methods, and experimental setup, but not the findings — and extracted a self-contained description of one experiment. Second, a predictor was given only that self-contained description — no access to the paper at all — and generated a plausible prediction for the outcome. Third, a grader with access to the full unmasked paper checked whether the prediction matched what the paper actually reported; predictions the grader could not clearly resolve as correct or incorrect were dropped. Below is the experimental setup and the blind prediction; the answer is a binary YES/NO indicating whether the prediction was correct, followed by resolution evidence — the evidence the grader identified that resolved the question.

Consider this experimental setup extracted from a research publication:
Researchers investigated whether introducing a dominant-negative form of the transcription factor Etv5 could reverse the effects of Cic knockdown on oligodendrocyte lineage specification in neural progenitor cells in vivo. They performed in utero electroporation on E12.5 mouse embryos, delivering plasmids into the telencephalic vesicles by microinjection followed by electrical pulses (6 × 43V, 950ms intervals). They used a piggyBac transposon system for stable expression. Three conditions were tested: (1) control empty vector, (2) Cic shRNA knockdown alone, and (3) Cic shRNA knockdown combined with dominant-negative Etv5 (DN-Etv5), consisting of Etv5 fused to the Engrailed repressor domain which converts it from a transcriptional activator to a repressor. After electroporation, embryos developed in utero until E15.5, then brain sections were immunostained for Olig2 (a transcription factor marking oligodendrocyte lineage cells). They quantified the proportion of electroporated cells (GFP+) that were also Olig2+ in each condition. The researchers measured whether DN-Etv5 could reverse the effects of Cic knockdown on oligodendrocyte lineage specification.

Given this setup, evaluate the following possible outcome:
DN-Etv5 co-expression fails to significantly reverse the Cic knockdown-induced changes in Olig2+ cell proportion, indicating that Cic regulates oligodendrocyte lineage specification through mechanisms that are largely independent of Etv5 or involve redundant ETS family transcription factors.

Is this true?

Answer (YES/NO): NO